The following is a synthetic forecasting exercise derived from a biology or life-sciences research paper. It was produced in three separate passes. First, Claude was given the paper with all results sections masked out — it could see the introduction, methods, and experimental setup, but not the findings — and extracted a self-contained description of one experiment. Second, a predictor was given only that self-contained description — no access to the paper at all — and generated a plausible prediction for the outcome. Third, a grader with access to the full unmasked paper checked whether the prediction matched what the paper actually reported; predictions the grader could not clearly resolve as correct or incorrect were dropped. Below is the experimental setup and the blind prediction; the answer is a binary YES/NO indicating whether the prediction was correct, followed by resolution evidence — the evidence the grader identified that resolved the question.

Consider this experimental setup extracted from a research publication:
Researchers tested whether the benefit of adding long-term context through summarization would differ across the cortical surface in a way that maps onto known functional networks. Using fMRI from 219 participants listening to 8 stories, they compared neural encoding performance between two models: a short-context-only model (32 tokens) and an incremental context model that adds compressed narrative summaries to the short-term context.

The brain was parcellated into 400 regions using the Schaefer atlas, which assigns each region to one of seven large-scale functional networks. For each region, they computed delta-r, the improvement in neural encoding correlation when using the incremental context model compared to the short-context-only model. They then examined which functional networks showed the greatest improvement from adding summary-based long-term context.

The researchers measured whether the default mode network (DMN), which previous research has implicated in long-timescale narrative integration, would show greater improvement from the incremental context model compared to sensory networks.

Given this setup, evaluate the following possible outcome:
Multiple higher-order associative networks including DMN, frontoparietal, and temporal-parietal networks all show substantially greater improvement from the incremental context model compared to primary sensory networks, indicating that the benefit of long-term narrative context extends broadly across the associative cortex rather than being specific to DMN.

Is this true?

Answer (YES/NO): NO